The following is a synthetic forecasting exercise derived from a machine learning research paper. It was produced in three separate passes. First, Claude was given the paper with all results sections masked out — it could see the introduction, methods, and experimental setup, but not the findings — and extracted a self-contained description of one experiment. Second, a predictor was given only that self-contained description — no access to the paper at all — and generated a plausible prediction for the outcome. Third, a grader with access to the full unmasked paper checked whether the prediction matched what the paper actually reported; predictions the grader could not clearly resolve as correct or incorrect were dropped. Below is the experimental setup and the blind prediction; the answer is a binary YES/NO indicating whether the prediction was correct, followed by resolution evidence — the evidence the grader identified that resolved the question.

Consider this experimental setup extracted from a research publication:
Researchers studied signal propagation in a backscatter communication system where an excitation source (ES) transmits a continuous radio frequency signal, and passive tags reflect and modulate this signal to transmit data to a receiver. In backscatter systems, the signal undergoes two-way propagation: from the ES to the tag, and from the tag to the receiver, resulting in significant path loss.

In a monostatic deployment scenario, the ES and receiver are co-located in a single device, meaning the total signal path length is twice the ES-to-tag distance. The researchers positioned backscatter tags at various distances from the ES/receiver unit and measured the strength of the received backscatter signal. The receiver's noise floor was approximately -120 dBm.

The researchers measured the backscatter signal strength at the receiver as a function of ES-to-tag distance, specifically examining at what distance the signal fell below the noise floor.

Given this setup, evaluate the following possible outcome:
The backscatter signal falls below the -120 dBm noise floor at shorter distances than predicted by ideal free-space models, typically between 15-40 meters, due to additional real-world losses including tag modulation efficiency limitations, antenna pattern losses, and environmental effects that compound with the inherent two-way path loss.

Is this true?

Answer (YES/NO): NO